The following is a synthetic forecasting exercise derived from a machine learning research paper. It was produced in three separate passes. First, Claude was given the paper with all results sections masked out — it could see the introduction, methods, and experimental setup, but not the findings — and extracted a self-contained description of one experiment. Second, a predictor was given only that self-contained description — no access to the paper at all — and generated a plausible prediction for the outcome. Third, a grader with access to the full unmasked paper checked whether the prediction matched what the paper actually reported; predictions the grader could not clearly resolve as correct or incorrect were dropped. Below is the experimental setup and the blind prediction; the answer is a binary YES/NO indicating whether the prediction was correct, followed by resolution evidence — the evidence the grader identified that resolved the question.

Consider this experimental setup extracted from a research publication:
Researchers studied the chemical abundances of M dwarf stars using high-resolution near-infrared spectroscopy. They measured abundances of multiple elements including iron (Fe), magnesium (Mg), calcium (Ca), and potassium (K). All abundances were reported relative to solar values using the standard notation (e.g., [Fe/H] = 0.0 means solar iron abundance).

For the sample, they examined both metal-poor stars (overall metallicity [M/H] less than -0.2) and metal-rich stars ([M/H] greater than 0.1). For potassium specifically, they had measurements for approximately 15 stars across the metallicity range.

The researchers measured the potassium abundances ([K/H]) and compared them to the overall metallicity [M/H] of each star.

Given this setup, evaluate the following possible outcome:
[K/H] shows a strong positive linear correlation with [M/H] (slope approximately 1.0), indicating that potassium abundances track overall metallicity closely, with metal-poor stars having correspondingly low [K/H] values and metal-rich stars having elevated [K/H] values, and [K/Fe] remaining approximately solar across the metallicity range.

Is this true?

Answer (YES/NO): NO